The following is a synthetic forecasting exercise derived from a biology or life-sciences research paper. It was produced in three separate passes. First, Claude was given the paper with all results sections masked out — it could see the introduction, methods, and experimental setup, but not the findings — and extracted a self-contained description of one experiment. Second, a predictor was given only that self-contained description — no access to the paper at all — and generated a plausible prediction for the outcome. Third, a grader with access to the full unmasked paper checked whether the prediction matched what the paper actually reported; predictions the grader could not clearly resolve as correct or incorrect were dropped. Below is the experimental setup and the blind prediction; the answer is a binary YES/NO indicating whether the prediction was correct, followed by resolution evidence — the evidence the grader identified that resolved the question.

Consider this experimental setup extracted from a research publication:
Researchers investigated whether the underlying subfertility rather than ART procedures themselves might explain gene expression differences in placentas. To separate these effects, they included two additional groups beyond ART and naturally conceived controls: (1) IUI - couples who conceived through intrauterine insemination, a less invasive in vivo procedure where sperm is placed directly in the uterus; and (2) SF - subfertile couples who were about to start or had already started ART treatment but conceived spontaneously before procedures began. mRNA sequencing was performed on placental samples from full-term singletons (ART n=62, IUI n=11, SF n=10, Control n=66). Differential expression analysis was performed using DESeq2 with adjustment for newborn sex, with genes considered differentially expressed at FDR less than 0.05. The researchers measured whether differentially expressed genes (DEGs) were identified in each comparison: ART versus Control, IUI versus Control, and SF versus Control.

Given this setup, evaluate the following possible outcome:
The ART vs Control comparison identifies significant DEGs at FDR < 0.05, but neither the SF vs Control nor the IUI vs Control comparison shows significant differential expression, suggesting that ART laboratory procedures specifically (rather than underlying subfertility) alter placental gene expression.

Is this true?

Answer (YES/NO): NO